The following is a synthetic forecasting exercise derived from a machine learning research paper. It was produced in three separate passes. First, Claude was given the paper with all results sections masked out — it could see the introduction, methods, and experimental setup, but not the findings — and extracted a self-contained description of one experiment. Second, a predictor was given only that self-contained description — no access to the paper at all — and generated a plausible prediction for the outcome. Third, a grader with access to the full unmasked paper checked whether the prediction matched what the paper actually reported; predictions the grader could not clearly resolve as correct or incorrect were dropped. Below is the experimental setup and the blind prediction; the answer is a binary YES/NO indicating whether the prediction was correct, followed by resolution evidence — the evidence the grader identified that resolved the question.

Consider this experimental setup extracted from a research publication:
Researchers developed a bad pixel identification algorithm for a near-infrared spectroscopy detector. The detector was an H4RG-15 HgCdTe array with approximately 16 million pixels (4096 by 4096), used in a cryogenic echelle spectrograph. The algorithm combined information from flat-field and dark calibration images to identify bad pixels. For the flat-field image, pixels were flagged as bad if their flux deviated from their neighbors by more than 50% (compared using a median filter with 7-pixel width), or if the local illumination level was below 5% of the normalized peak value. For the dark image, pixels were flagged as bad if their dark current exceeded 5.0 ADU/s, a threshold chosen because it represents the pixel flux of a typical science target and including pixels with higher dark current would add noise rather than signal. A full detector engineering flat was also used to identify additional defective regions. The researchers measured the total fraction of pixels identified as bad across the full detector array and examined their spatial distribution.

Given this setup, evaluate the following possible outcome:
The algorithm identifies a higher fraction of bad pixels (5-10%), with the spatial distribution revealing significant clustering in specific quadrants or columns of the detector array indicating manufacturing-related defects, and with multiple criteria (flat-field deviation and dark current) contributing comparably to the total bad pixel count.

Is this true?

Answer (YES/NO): NO